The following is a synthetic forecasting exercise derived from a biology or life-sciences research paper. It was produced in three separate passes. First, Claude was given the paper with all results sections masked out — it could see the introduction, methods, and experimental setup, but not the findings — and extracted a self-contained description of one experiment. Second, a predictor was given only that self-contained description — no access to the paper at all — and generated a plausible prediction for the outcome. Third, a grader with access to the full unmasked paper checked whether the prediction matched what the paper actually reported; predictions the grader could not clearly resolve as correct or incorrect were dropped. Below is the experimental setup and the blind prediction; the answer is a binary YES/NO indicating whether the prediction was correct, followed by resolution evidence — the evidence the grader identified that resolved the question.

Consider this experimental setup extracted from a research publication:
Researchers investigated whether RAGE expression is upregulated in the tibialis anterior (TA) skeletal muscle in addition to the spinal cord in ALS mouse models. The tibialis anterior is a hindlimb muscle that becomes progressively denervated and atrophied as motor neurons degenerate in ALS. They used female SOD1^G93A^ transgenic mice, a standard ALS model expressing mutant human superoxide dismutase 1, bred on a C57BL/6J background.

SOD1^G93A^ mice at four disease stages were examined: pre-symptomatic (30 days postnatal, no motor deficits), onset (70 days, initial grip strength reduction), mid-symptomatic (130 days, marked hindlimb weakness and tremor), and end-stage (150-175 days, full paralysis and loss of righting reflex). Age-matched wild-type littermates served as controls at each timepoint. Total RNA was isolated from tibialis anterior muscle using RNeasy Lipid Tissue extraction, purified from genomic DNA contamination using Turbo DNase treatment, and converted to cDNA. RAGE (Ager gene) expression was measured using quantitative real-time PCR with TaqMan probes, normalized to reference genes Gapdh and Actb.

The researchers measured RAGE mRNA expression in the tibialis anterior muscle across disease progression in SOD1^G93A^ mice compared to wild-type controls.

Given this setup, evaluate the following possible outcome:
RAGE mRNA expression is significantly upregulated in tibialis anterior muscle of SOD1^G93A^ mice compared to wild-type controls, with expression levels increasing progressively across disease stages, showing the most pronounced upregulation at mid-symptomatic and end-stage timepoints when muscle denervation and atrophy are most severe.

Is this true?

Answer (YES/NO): YES